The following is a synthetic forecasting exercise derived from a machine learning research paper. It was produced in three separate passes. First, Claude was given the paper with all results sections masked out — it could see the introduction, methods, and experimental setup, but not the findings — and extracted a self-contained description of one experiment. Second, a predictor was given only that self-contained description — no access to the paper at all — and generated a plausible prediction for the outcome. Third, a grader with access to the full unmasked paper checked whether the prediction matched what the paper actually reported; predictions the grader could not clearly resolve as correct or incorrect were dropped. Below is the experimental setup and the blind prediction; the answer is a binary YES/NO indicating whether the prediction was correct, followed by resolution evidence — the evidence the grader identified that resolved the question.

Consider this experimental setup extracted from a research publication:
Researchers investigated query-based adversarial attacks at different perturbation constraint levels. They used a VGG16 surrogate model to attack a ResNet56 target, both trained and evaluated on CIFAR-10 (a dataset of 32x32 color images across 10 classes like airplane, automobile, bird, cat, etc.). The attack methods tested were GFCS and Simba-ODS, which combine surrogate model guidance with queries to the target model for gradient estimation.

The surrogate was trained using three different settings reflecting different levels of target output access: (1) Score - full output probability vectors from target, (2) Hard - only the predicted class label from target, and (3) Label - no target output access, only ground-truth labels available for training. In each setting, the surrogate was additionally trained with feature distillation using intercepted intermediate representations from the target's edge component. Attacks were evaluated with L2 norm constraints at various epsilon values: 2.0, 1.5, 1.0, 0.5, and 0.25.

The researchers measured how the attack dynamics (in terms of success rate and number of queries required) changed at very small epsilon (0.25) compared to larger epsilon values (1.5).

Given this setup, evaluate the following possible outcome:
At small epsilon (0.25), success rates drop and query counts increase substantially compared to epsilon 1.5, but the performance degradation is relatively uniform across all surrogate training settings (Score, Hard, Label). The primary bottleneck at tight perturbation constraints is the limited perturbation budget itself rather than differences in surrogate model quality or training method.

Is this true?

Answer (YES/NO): YES